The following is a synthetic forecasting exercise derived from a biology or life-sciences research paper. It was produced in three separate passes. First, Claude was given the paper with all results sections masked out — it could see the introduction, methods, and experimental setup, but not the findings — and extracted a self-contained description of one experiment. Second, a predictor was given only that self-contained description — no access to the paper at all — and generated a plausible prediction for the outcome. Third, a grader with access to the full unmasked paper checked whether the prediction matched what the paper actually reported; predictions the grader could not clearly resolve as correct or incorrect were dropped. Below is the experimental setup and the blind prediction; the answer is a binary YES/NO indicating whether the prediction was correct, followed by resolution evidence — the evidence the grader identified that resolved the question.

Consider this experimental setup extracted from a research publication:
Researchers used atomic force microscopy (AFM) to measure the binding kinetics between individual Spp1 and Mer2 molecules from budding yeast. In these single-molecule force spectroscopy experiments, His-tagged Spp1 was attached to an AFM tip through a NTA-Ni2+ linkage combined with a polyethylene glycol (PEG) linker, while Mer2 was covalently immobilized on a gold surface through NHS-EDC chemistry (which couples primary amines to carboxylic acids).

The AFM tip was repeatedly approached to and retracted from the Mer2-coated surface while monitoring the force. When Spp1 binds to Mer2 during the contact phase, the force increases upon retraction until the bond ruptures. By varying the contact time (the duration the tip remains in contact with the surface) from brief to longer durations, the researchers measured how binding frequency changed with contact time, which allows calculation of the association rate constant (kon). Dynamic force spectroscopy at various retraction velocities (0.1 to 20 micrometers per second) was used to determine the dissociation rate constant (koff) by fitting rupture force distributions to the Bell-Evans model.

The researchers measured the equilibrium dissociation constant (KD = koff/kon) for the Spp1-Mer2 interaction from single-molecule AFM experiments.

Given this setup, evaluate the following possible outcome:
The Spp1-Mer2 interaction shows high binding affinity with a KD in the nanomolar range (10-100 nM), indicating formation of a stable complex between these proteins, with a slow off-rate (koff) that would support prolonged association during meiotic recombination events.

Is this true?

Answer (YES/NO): NO